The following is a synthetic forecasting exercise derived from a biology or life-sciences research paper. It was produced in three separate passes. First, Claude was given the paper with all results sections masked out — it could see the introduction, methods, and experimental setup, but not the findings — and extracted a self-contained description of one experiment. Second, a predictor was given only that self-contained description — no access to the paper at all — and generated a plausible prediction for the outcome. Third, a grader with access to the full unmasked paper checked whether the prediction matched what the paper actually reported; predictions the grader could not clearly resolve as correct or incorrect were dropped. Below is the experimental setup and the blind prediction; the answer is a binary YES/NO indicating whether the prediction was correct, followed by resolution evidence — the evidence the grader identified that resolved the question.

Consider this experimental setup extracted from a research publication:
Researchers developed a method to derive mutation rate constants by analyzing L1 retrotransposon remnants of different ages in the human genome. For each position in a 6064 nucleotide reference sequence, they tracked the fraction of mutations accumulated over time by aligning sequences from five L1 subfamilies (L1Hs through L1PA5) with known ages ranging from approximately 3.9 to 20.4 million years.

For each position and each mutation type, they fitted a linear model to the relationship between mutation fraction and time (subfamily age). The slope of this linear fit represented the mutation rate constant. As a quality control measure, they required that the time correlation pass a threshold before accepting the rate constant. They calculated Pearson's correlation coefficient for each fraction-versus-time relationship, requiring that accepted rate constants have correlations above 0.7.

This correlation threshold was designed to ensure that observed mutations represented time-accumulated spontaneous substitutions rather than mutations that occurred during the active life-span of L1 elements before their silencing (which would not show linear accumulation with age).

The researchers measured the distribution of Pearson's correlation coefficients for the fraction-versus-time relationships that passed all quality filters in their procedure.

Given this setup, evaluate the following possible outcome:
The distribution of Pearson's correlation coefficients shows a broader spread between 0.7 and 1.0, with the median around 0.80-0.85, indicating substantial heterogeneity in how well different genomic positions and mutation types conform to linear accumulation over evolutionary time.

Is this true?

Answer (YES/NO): NO